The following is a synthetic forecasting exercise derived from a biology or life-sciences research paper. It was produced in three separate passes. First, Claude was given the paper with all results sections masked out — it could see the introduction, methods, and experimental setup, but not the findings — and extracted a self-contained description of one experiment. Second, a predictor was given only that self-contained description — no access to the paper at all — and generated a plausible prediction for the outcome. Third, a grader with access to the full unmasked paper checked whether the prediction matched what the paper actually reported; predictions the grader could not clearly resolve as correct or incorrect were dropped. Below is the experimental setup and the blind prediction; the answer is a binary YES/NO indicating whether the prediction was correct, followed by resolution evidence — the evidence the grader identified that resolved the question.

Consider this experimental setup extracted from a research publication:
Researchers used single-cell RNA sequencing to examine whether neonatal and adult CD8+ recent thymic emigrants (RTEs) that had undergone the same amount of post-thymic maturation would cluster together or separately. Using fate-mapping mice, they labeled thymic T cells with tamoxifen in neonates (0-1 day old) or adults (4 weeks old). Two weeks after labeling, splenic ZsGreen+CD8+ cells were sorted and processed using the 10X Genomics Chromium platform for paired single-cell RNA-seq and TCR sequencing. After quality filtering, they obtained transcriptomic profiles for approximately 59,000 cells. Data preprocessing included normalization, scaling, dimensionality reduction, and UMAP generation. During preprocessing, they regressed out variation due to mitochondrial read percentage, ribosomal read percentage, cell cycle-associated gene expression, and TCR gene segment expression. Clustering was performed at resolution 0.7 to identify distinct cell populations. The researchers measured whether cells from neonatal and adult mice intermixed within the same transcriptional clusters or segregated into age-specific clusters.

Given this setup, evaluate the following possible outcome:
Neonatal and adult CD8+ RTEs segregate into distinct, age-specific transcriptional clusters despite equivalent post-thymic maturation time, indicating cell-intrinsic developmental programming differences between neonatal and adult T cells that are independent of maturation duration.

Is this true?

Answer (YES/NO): NO